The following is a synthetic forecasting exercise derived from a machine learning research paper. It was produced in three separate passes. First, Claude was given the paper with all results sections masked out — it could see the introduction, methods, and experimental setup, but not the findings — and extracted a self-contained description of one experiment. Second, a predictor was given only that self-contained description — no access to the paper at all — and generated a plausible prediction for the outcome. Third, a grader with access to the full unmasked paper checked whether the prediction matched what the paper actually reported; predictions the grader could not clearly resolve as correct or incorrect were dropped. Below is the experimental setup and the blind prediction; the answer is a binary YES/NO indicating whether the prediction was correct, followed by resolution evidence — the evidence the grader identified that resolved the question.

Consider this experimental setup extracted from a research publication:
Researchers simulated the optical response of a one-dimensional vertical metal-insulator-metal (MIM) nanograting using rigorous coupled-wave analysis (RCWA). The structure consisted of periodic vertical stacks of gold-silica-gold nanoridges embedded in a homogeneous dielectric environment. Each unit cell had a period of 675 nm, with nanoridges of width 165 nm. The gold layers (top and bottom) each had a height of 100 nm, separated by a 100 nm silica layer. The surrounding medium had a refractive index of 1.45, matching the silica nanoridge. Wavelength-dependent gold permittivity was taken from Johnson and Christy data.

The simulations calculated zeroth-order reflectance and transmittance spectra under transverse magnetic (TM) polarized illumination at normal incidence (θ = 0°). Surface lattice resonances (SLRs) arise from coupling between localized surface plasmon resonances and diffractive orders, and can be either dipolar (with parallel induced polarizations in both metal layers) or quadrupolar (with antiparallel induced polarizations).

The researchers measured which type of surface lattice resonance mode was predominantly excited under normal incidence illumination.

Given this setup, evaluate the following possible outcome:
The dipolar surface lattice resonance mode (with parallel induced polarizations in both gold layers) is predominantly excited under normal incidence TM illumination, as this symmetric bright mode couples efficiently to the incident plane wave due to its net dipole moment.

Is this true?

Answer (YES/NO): NO